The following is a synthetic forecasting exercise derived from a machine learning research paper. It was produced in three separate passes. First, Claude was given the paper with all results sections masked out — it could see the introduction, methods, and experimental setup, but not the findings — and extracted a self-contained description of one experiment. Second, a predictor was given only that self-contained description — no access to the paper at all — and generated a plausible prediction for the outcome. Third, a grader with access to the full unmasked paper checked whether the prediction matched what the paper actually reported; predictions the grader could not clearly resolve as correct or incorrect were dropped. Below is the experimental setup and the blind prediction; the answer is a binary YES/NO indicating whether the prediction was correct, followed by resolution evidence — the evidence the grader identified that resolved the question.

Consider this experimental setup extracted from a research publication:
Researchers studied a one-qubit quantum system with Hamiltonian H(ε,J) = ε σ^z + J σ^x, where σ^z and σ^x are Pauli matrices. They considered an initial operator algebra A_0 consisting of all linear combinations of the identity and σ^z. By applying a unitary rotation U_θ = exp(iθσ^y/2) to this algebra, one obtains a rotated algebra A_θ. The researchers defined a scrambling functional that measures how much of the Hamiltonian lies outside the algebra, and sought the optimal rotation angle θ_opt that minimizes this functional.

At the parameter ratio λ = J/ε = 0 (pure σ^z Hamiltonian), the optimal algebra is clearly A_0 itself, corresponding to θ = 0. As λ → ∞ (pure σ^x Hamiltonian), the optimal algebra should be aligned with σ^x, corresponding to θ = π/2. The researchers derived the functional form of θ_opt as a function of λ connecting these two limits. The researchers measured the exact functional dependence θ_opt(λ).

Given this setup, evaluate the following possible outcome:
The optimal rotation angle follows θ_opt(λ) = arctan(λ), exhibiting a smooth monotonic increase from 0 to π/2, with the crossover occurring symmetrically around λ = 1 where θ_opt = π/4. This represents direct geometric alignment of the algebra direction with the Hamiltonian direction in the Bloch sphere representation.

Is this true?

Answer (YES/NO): YES